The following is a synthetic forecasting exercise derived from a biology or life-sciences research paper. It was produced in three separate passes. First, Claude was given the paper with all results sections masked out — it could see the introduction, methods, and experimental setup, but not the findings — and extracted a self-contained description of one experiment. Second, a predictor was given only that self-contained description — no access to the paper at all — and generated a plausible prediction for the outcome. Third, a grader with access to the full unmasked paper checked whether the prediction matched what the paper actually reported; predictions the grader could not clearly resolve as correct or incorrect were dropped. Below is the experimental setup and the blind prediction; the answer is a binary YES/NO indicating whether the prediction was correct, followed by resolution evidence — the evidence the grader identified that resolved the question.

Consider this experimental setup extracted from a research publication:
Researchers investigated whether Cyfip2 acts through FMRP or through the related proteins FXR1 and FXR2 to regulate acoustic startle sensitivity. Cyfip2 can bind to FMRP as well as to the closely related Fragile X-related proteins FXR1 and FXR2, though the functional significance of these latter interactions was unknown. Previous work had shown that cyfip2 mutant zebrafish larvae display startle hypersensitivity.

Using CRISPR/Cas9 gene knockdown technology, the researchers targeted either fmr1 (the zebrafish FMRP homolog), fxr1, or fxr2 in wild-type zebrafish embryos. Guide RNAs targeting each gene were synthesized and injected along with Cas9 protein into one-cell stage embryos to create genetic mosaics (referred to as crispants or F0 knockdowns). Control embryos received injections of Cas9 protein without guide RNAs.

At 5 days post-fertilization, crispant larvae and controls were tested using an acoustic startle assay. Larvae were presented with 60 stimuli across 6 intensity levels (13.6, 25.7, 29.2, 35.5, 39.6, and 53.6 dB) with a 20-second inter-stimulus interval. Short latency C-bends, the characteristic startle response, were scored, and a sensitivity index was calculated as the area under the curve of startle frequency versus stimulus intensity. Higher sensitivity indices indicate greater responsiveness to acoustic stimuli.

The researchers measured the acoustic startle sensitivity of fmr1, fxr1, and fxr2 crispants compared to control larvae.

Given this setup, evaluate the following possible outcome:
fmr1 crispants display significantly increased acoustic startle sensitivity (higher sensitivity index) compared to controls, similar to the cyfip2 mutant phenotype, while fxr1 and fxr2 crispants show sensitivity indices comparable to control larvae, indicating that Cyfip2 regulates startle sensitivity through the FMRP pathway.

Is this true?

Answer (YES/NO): YES